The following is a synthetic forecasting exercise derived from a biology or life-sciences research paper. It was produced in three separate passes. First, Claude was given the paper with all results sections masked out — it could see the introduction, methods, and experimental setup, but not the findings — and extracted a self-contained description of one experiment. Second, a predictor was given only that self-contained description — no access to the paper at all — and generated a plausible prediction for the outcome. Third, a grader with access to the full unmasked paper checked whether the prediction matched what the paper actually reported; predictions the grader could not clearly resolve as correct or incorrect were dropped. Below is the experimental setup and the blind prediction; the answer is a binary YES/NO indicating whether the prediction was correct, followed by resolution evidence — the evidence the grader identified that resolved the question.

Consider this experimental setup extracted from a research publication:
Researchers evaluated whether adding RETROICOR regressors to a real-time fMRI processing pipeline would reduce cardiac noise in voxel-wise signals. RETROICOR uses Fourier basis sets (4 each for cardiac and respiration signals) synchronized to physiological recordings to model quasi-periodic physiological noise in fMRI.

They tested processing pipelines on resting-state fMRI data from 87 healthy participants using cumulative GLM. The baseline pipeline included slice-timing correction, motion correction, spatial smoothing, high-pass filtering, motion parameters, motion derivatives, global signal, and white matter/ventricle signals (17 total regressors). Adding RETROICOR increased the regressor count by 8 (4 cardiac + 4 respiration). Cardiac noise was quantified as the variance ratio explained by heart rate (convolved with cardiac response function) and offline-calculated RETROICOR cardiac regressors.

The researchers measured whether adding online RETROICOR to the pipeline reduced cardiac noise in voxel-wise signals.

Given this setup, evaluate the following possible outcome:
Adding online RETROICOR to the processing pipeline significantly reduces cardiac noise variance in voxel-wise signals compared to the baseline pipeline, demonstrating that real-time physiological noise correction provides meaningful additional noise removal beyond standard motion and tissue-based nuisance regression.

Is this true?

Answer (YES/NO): YES